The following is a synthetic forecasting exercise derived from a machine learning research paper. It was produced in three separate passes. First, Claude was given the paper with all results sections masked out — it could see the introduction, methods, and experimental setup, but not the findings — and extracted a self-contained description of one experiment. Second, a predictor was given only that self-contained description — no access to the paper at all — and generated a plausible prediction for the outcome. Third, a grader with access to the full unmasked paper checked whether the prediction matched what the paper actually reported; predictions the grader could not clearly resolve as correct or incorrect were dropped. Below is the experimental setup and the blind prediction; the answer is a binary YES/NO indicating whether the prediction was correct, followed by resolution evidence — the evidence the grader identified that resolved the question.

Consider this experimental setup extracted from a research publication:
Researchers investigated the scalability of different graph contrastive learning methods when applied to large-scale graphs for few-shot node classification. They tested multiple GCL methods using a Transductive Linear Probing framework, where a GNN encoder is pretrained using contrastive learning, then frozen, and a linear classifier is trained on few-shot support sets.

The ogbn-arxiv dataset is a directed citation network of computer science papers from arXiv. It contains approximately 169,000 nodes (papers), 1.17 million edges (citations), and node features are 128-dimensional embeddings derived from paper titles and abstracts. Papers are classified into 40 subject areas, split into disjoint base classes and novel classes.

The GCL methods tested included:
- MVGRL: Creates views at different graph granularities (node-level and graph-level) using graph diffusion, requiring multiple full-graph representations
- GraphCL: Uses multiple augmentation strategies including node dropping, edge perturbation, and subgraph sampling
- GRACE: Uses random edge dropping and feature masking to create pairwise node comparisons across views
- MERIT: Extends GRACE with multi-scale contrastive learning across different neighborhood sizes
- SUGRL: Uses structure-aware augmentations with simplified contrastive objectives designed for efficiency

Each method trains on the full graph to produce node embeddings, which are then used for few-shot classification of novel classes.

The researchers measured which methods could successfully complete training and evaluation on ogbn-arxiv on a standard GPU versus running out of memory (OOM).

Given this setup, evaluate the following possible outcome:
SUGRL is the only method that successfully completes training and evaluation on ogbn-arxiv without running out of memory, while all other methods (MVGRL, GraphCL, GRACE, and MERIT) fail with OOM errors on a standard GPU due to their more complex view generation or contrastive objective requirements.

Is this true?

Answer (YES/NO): NO